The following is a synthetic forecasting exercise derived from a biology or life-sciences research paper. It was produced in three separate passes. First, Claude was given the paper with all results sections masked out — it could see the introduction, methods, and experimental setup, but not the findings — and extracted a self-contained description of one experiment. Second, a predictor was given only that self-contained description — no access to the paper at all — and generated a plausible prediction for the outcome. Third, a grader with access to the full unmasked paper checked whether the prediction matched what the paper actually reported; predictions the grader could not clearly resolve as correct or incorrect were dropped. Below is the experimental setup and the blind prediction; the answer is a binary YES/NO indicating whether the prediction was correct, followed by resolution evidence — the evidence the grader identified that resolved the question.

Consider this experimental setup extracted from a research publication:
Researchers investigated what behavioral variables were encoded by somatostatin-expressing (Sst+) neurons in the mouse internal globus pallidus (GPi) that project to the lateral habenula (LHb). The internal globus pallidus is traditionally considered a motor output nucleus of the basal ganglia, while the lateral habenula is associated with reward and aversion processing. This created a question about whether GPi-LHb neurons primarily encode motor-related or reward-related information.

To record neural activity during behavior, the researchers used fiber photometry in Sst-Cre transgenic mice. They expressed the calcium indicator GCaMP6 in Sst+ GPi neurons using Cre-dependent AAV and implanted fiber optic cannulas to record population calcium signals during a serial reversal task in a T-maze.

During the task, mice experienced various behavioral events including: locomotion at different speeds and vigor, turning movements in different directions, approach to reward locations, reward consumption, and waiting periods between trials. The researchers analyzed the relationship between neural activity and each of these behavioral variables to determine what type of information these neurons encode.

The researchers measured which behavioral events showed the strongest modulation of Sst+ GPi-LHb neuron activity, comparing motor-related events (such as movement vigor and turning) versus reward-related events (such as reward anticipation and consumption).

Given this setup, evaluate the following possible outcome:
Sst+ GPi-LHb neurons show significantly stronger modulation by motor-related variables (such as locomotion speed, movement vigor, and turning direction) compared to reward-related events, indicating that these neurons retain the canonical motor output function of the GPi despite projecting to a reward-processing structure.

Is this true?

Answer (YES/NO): NO